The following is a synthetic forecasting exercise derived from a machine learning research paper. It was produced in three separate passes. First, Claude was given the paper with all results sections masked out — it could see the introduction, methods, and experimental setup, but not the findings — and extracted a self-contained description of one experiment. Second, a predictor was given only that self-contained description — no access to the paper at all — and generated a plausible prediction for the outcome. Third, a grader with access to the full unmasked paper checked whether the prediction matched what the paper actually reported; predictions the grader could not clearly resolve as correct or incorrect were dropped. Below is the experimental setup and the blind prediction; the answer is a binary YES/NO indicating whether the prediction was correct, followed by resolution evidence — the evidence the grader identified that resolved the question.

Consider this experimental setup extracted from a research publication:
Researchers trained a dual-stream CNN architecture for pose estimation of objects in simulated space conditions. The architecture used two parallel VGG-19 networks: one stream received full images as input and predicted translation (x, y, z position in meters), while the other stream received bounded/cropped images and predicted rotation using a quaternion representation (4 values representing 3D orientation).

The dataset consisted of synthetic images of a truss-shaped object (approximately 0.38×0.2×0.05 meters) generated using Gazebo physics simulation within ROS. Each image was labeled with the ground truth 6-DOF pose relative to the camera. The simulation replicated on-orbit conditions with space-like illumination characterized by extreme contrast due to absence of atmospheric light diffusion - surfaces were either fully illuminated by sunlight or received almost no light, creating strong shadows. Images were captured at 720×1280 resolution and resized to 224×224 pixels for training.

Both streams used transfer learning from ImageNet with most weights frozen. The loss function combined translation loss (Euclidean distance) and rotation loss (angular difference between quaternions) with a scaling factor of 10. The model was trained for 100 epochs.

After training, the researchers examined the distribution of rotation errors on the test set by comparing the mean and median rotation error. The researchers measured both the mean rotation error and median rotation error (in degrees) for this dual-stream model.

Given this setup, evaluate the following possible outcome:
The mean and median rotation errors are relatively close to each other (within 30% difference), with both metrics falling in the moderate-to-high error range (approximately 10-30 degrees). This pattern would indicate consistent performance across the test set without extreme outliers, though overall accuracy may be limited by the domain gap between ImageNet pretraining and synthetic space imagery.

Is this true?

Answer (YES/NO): NO